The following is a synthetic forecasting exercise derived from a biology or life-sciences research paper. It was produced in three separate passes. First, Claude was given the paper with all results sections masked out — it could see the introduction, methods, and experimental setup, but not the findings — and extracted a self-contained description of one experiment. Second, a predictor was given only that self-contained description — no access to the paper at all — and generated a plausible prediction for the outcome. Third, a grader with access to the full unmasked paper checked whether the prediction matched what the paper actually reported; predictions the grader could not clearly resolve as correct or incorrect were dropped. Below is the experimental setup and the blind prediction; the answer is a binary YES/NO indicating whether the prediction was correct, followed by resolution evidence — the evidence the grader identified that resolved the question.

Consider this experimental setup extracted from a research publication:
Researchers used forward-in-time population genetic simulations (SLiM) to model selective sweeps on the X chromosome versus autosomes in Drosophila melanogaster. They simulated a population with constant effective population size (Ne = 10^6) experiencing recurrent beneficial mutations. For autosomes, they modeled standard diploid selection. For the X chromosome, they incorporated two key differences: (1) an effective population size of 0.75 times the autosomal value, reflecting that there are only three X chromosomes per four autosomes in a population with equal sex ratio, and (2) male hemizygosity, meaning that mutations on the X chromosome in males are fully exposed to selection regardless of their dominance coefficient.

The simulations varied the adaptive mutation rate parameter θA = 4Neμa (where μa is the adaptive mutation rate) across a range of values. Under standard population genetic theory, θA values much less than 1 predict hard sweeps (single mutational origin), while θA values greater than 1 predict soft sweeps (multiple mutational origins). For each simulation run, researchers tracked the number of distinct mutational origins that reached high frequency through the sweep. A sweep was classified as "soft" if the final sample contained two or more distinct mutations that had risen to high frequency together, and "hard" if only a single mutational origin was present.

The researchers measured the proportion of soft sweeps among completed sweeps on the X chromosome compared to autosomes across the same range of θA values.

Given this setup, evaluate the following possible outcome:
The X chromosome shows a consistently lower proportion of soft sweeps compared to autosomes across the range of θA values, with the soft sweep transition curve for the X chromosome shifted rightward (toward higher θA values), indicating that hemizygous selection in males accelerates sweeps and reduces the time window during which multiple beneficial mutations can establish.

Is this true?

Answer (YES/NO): NO